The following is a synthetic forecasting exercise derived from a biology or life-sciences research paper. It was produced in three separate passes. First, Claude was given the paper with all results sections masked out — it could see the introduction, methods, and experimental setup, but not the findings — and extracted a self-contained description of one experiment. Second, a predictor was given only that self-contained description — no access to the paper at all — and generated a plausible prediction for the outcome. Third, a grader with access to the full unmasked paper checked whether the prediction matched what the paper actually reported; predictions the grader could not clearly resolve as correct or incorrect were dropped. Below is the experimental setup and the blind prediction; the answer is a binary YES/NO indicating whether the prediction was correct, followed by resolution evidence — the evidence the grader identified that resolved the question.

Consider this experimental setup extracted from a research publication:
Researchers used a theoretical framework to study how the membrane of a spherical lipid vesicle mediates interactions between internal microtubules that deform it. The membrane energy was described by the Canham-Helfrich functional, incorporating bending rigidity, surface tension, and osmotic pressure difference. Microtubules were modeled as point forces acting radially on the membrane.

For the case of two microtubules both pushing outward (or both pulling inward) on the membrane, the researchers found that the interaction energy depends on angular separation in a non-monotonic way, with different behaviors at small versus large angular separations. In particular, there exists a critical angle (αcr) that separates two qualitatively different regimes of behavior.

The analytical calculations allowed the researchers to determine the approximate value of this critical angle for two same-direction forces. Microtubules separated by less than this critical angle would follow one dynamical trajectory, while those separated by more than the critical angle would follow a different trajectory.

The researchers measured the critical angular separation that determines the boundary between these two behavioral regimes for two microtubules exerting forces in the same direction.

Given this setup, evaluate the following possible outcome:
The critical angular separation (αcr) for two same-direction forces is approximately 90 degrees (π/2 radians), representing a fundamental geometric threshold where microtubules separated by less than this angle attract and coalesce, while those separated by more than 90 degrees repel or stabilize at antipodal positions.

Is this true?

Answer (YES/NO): NO